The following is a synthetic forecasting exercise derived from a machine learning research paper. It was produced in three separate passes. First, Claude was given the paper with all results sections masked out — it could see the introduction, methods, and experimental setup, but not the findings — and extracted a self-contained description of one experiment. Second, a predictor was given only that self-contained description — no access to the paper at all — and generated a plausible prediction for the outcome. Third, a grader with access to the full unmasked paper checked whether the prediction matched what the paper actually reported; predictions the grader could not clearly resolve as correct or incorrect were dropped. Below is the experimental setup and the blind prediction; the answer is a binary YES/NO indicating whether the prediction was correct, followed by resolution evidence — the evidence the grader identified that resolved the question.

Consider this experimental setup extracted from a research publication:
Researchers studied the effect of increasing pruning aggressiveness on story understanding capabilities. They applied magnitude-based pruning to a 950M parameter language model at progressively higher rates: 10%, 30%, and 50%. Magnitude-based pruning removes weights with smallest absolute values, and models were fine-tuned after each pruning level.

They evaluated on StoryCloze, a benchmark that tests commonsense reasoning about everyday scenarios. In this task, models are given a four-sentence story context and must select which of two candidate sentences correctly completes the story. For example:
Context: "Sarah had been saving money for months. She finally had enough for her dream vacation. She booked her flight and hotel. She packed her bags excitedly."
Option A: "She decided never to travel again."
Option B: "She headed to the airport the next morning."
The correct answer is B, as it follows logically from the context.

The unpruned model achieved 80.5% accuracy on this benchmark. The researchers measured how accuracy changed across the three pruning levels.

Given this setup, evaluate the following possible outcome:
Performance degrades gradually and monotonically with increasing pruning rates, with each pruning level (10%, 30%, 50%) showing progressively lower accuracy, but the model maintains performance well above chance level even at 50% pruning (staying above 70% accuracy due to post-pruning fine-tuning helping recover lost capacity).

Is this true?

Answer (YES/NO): NO